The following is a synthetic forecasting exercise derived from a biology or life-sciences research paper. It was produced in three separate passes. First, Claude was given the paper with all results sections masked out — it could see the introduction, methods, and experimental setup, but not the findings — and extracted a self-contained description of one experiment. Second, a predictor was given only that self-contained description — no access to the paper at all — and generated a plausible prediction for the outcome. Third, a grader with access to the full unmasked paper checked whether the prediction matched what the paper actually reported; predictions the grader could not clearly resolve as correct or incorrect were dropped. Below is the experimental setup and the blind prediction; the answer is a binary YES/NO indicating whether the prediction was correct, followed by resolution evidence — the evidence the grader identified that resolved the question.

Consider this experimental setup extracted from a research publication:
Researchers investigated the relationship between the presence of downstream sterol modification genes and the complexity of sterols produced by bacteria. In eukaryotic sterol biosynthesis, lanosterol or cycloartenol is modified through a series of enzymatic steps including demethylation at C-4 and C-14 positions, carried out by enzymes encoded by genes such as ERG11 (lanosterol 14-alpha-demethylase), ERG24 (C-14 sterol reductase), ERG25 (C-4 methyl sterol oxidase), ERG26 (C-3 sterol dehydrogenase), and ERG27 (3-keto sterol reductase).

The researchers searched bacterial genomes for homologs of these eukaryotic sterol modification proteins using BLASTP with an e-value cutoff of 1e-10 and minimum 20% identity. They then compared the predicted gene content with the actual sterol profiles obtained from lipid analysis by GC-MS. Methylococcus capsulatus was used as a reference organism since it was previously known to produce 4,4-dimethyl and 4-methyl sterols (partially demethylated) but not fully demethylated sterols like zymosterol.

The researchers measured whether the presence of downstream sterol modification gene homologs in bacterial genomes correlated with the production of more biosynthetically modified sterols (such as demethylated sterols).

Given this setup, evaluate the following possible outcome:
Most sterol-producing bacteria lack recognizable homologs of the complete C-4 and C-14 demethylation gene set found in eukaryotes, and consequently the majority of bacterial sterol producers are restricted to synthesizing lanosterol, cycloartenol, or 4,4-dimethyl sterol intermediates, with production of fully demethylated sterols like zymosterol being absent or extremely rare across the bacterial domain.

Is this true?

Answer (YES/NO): NO